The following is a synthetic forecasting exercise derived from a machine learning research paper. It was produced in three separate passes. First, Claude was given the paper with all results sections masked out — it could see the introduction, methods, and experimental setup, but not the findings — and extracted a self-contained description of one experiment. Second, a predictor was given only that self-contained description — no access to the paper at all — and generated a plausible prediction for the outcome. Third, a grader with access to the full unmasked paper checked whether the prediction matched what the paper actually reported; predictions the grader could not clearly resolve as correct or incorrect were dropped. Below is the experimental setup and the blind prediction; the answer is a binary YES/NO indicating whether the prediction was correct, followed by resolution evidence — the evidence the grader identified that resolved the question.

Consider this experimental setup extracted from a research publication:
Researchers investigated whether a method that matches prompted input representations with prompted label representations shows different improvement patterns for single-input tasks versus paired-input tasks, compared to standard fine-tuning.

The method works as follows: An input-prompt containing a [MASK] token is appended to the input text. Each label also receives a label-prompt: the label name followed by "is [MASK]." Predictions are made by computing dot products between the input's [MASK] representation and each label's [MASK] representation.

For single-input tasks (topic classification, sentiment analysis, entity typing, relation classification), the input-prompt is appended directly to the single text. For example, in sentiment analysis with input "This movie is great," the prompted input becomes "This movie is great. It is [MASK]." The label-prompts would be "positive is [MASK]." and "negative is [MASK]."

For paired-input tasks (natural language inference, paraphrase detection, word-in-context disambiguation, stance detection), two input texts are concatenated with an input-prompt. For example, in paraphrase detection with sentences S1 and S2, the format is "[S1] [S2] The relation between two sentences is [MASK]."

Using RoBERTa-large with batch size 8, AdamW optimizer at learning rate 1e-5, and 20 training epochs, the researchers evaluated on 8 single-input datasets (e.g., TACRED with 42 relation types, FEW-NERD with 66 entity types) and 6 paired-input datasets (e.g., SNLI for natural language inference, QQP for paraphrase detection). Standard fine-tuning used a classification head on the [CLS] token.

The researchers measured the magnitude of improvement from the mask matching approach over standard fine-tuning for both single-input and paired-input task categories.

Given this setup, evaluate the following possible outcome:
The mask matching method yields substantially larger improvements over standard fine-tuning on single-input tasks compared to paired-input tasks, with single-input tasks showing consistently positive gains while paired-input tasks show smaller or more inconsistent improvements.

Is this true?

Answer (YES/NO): YES